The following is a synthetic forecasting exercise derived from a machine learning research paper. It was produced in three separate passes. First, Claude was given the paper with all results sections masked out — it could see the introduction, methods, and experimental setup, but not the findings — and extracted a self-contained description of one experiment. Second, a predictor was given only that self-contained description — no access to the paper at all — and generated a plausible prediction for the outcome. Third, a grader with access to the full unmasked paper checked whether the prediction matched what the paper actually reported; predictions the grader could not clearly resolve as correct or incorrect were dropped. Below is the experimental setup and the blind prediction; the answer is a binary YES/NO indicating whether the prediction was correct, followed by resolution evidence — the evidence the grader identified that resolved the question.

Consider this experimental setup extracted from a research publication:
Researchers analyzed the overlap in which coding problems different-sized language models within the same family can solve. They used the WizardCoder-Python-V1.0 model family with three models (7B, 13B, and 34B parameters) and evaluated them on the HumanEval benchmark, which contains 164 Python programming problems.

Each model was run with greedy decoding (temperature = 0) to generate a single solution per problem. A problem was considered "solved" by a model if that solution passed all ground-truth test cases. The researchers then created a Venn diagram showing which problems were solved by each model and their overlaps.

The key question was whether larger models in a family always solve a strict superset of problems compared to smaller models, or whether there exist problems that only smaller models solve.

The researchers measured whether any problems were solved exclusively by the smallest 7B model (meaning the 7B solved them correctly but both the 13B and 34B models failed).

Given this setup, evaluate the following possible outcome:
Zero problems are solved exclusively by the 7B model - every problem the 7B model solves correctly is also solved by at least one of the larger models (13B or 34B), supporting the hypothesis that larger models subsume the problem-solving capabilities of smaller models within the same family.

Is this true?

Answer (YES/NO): NO